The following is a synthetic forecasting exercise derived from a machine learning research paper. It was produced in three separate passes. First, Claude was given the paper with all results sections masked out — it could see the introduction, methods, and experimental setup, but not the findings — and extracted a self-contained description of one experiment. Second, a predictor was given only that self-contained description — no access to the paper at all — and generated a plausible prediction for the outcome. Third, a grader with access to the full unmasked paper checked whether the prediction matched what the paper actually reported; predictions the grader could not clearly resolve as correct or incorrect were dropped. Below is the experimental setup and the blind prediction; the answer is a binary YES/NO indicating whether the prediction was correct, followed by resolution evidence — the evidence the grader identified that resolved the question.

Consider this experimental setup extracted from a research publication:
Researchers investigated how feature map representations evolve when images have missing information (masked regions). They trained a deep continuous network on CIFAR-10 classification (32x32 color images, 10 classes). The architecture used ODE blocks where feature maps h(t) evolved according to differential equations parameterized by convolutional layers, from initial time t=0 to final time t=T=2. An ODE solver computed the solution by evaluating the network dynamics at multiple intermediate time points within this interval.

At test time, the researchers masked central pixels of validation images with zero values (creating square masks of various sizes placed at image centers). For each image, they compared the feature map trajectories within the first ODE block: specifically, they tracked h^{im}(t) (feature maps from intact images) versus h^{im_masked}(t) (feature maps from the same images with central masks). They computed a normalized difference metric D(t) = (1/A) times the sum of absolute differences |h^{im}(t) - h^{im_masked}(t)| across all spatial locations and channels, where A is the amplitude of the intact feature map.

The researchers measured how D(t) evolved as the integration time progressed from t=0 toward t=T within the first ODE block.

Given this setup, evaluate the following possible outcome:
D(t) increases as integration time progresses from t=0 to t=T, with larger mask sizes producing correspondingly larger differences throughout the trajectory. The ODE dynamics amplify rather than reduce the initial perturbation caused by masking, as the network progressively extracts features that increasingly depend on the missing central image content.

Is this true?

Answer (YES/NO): NO